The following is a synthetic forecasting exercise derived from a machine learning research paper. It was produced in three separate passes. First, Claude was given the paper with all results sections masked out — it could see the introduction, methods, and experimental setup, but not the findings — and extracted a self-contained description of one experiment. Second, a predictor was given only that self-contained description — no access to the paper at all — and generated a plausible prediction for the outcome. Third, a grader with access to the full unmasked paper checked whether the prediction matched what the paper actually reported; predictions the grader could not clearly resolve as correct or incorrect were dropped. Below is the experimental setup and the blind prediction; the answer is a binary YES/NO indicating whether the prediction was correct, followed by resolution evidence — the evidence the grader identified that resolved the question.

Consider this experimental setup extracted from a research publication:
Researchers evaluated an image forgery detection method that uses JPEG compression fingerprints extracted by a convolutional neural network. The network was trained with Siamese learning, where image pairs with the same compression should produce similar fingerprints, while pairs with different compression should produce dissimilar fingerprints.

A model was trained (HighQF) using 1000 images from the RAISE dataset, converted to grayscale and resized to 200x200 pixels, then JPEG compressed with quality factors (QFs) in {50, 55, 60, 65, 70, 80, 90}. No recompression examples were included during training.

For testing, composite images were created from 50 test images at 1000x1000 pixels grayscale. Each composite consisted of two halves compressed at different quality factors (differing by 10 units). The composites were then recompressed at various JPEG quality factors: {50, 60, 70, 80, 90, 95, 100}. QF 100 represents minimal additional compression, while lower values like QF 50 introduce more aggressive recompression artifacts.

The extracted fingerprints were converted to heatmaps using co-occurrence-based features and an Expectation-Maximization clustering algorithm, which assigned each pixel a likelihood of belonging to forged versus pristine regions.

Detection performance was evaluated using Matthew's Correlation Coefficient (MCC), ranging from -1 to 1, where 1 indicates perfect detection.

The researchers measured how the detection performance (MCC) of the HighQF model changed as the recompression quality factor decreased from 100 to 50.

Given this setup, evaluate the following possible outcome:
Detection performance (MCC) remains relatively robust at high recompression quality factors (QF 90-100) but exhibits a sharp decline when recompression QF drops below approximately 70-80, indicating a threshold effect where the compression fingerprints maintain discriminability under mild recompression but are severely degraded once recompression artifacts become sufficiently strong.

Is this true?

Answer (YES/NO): NO